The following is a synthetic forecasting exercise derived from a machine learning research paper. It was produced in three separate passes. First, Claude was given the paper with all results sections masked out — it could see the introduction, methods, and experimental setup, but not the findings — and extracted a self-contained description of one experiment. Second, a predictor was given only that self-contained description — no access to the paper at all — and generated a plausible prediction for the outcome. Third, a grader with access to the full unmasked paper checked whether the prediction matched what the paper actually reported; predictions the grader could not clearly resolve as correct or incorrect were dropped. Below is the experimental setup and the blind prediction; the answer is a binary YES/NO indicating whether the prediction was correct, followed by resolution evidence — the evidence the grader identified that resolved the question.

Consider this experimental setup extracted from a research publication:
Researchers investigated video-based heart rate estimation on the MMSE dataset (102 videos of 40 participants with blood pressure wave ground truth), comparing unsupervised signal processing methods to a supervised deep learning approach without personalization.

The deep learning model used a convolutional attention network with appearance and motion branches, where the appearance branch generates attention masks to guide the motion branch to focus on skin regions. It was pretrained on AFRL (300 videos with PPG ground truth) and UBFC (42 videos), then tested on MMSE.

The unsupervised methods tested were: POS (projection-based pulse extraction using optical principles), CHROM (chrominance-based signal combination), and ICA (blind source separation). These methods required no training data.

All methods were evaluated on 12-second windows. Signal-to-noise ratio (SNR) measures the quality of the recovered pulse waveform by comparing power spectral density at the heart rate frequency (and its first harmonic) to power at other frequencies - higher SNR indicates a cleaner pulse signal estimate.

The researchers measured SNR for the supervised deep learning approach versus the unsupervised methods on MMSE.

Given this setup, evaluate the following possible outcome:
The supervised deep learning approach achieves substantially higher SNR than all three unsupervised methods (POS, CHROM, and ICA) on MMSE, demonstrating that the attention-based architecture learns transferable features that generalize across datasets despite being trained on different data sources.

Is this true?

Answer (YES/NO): NO